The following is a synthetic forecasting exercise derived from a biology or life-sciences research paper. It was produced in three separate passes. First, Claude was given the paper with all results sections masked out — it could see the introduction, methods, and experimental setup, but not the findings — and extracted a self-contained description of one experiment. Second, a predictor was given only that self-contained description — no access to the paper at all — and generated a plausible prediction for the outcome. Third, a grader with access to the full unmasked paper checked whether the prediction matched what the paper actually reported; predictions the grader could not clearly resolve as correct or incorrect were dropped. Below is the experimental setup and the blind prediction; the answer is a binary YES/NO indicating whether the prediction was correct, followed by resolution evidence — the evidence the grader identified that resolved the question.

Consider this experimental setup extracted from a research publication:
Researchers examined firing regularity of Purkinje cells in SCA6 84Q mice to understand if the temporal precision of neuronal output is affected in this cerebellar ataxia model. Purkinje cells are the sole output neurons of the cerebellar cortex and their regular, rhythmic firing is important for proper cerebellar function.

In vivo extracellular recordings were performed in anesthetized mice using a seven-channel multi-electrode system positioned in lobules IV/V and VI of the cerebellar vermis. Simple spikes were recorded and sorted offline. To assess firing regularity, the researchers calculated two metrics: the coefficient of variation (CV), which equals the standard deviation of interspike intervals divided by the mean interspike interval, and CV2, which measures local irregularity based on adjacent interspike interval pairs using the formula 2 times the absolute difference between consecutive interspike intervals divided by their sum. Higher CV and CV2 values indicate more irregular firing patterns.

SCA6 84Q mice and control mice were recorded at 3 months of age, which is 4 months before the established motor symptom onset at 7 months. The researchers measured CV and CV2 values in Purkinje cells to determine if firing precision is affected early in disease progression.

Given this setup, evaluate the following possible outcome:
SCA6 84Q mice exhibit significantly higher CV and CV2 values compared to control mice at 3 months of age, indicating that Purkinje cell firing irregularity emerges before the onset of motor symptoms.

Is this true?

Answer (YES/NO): YES